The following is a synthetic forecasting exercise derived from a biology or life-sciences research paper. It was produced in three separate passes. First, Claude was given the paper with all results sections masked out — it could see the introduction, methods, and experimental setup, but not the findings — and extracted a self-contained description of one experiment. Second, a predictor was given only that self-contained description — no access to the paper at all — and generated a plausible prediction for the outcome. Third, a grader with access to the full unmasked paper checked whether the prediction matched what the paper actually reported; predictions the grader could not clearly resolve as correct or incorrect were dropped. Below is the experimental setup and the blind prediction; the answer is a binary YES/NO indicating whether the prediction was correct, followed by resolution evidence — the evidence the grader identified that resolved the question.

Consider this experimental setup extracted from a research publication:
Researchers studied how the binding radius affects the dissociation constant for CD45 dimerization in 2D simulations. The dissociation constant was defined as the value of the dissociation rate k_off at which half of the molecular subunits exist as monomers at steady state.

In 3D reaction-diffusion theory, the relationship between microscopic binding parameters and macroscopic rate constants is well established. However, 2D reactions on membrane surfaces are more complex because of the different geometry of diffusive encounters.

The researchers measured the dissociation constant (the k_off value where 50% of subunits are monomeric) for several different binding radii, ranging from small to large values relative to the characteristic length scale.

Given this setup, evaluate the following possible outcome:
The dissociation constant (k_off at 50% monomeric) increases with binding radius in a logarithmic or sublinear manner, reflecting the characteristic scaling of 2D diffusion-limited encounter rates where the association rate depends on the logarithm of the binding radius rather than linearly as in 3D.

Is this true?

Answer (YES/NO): YES